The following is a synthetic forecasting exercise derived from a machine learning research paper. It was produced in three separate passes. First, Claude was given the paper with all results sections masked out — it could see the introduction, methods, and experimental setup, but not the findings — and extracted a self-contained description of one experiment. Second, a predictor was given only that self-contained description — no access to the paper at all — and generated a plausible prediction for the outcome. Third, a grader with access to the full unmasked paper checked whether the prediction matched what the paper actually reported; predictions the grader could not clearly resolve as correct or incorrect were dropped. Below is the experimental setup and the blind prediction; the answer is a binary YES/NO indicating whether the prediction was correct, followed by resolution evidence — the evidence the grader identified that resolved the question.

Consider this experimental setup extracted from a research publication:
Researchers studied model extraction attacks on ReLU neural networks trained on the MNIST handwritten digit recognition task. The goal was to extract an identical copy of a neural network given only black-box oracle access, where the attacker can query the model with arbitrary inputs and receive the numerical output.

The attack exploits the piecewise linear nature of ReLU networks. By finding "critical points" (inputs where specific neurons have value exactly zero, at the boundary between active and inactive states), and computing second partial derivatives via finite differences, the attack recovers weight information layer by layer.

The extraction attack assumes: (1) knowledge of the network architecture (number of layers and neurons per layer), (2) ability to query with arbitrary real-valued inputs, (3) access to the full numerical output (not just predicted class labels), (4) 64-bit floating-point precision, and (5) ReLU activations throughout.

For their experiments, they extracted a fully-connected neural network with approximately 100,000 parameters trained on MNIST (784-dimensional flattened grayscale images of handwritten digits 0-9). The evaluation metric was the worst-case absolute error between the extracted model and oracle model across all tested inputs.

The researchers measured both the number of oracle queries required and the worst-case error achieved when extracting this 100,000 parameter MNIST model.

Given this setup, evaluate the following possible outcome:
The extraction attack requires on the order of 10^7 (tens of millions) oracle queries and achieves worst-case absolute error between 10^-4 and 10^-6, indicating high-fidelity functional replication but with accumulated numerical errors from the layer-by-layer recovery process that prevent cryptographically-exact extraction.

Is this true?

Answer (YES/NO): NO